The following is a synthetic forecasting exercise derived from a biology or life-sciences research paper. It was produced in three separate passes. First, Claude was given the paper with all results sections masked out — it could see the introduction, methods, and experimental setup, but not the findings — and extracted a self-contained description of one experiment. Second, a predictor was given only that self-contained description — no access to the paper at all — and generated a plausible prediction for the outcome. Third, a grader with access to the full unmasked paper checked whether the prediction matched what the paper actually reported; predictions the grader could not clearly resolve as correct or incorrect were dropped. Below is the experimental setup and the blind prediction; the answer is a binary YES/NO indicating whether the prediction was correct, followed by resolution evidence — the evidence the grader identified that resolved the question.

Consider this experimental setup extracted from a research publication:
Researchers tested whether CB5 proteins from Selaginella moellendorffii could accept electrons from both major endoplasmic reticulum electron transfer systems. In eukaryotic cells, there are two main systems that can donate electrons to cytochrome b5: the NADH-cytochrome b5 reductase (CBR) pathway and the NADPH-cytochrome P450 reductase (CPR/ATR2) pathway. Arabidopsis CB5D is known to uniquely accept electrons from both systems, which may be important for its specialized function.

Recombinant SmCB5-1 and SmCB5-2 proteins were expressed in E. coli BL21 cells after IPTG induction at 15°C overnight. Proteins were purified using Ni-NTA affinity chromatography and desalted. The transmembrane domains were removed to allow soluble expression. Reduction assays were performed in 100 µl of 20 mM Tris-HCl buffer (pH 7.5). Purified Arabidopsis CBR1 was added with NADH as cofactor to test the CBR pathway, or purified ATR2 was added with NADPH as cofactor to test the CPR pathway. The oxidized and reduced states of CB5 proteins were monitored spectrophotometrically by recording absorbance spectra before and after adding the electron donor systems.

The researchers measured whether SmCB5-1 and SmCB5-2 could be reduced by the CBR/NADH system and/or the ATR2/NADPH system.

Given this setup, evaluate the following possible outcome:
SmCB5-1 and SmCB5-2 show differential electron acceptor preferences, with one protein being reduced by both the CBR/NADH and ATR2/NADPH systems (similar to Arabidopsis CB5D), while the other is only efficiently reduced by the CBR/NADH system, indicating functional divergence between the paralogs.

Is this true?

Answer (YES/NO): NO